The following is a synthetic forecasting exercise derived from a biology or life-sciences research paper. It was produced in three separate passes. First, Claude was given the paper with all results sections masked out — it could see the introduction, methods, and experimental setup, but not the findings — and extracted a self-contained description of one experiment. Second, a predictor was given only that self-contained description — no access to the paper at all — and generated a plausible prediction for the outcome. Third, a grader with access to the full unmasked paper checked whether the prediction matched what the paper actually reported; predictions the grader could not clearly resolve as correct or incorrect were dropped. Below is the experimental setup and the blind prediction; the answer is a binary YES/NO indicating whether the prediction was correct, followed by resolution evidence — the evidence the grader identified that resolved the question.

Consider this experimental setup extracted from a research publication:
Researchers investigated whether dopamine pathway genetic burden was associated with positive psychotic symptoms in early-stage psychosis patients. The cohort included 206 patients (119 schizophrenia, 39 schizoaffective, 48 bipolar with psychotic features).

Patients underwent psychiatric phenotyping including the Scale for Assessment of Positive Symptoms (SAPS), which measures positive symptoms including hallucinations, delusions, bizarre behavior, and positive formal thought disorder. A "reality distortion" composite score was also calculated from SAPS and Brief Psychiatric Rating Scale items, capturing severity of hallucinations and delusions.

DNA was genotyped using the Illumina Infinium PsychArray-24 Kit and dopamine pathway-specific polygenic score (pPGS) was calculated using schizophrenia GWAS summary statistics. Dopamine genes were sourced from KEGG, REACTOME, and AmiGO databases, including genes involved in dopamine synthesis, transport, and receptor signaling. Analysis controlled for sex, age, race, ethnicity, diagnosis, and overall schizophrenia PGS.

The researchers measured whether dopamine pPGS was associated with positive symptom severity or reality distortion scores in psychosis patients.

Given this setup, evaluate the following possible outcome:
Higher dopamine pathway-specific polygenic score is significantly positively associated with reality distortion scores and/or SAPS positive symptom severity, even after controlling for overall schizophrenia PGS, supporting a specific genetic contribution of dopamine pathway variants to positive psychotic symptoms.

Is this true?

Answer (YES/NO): NO